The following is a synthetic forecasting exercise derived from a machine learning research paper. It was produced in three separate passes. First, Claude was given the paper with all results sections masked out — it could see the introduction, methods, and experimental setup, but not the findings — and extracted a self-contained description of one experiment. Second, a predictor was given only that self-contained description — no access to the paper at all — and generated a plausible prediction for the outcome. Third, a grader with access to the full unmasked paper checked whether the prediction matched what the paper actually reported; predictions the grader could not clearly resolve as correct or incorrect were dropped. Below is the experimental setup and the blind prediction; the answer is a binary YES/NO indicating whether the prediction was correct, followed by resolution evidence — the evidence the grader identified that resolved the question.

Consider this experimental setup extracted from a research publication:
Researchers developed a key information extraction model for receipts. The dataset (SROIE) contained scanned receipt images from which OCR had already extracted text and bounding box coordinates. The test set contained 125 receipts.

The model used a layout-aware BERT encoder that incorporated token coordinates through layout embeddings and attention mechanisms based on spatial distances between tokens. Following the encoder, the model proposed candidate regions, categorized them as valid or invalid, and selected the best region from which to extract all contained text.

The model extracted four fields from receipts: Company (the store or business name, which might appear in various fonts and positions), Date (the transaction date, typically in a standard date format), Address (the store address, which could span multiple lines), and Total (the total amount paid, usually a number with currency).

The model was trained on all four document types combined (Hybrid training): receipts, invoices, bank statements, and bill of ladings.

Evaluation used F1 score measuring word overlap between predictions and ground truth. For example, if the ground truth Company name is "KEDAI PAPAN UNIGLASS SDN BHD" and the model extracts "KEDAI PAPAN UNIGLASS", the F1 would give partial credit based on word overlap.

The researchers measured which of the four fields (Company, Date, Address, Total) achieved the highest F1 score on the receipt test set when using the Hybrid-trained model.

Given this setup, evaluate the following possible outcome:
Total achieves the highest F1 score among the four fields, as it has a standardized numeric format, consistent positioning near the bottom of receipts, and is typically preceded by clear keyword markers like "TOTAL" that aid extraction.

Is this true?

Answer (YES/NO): NO